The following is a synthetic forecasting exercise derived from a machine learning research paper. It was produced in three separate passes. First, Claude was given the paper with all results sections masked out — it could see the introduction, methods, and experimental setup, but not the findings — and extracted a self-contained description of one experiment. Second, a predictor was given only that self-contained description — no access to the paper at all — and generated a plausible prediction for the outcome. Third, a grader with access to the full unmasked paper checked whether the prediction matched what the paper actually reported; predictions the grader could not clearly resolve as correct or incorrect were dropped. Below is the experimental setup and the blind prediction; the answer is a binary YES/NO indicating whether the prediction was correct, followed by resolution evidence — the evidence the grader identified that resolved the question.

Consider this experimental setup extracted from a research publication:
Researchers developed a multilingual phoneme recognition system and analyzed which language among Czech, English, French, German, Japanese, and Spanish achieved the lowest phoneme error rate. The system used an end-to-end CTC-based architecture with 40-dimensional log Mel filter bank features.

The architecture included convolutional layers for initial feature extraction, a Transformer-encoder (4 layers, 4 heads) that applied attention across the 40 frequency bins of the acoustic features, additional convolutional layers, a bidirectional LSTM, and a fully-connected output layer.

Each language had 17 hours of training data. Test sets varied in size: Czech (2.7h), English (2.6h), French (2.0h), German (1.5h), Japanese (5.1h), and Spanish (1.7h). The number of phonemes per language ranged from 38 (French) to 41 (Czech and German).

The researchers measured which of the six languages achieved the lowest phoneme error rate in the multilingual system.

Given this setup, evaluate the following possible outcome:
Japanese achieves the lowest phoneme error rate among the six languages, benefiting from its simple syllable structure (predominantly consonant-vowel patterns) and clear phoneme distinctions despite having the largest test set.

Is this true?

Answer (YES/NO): NO